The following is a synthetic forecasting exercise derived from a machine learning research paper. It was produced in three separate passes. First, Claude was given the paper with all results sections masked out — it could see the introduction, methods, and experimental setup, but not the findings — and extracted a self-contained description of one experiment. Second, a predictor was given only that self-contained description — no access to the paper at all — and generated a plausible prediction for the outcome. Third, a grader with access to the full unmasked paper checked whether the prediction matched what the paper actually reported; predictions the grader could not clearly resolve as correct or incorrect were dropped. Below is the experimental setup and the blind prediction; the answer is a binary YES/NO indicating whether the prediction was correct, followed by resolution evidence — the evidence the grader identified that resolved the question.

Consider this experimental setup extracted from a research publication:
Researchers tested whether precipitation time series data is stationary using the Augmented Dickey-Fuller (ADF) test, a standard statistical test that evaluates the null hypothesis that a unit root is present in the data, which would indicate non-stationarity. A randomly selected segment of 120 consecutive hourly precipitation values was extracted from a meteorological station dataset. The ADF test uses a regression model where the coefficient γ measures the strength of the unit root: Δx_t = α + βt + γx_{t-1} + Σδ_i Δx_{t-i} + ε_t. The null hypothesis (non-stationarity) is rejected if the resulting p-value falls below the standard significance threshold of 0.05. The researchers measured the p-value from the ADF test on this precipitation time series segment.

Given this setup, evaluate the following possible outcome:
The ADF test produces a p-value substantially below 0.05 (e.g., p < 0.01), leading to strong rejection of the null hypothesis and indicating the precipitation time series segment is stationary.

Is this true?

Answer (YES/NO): NO